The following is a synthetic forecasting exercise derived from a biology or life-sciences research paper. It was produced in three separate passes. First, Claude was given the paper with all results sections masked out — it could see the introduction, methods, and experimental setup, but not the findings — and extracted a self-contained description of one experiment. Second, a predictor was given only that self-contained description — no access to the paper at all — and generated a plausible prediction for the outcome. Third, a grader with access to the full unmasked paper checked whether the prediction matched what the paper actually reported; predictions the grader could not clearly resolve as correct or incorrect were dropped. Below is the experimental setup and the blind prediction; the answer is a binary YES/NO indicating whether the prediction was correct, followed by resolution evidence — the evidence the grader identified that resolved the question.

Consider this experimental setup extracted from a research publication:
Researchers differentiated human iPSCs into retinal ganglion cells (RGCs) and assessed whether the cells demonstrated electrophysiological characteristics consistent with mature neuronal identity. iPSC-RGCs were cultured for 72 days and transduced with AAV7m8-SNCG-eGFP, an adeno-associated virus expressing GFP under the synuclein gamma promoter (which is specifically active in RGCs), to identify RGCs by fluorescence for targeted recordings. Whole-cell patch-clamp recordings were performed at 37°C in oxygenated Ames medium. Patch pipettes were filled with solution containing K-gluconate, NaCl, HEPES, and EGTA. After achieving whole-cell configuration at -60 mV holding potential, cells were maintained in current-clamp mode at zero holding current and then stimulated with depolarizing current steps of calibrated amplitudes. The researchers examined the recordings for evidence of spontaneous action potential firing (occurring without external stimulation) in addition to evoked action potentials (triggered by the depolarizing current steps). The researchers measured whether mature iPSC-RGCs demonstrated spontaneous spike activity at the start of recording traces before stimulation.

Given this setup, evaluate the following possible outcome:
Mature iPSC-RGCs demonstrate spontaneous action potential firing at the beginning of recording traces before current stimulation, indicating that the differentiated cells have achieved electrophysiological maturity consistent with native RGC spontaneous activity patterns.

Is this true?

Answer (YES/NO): YES